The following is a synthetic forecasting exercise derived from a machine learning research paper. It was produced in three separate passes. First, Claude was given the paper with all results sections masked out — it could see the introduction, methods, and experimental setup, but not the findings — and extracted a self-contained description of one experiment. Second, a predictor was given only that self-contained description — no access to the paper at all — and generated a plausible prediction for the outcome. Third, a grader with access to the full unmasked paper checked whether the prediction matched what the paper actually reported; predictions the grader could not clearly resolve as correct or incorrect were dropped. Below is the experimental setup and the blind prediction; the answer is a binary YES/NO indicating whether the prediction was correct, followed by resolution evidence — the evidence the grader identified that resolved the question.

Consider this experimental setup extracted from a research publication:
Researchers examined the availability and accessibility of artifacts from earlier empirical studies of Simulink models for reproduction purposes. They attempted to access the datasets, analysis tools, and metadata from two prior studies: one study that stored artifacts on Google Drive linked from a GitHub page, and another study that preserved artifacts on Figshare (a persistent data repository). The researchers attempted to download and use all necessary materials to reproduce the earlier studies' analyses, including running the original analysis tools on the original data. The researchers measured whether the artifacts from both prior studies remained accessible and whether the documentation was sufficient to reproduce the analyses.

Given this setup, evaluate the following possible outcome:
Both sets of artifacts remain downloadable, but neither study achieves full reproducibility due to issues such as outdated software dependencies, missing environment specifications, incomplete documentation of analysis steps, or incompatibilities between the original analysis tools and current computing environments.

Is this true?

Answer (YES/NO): YES